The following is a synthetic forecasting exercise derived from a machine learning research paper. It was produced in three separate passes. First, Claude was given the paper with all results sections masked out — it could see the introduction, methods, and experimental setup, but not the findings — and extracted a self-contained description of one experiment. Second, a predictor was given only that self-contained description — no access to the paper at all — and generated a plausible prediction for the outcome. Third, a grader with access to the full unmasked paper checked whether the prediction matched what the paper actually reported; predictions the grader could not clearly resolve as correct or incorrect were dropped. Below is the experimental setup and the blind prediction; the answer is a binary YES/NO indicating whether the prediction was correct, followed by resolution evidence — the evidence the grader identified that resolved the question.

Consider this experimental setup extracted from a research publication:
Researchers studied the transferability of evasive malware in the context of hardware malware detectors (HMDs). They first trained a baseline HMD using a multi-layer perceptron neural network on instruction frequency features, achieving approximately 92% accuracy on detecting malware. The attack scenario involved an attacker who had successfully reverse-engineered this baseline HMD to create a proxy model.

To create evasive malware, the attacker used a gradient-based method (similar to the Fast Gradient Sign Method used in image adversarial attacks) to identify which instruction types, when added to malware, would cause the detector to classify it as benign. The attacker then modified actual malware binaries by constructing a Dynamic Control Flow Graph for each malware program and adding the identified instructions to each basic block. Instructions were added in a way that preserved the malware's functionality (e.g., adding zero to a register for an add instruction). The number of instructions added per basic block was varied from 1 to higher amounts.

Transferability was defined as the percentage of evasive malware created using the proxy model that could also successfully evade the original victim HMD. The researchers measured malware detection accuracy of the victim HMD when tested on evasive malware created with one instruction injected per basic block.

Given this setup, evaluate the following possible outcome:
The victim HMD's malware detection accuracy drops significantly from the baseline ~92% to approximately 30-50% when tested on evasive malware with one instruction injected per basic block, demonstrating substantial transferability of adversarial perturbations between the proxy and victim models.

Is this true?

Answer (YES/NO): NO